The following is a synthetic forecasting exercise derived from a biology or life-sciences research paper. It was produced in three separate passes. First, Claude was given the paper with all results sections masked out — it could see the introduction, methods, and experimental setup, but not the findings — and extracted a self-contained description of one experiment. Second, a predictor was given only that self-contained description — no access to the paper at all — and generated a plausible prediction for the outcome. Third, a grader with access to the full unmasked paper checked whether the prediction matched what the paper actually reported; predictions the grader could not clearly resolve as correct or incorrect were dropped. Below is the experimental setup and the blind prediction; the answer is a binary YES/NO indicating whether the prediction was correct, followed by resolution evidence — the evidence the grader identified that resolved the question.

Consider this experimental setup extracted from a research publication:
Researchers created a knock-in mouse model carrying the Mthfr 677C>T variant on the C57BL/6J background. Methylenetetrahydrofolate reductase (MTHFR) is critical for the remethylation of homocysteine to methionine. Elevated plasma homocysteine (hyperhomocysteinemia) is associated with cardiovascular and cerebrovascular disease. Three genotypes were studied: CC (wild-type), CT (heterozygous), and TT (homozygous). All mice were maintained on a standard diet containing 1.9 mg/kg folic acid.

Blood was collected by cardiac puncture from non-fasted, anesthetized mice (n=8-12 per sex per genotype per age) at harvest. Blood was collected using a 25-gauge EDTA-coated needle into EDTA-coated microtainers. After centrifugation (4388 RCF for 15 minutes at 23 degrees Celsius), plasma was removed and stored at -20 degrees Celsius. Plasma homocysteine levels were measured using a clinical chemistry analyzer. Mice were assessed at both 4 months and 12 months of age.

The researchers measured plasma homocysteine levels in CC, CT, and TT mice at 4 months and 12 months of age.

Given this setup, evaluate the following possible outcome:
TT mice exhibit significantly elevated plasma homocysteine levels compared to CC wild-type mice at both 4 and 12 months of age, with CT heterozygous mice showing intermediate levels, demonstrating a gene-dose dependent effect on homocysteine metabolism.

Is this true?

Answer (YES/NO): NO